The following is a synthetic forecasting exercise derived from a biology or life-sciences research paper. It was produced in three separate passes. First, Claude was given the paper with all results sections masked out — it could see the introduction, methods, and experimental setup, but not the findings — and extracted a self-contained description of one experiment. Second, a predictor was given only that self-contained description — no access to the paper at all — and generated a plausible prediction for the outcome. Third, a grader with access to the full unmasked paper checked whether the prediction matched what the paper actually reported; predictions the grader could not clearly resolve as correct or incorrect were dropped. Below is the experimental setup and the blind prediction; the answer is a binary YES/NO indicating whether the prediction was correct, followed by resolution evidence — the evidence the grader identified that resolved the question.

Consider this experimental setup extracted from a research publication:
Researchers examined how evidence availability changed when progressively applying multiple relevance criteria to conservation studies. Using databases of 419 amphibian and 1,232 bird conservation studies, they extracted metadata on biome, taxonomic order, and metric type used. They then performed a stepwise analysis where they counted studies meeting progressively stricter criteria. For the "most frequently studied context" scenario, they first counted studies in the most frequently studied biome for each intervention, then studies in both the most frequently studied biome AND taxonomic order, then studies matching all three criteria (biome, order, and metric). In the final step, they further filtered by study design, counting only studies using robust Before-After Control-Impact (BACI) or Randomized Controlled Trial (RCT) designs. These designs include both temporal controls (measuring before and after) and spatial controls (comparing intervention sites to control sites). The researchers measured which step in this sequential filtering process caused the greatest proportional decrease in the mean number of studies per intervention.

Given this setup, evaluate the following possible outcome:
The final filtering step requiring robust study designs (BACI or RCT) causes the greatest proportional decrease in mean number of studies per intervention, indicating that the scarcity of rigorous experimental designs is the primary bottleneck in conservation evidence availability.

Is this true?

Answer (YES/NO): YES